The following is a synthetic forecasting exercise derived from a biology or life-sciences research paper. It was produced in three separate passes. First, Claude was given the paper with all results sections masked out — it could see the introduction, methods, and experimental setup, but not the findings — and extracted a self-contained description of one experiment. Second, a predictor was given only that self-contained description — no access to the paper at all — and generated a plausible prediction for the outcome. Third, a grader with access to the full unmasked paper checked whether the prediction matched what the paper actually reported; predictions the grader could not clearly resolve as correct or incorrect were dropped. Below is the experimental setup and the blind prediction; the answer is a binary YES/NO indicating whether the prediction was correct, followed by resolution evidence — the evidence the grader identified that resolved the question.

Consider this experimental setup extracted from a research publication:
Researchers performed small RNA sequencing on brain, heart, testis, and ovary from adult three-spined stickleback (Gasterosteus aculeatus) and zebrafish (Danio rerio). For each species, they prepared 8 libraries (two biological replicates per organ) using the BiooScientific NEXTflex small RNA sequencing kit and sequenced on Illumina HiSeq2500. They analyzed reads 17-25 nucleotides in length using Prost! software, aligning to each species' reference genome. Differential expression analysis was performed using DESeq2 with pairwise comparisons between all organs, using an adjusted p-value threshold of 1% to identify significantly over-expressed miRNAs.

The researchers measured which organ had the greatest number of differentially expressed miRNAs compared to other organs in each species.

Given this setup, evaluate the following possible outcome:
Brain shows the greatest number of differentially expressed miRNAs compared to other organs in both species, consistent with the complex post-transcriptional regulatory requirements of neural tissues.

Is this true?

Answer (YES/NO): YES